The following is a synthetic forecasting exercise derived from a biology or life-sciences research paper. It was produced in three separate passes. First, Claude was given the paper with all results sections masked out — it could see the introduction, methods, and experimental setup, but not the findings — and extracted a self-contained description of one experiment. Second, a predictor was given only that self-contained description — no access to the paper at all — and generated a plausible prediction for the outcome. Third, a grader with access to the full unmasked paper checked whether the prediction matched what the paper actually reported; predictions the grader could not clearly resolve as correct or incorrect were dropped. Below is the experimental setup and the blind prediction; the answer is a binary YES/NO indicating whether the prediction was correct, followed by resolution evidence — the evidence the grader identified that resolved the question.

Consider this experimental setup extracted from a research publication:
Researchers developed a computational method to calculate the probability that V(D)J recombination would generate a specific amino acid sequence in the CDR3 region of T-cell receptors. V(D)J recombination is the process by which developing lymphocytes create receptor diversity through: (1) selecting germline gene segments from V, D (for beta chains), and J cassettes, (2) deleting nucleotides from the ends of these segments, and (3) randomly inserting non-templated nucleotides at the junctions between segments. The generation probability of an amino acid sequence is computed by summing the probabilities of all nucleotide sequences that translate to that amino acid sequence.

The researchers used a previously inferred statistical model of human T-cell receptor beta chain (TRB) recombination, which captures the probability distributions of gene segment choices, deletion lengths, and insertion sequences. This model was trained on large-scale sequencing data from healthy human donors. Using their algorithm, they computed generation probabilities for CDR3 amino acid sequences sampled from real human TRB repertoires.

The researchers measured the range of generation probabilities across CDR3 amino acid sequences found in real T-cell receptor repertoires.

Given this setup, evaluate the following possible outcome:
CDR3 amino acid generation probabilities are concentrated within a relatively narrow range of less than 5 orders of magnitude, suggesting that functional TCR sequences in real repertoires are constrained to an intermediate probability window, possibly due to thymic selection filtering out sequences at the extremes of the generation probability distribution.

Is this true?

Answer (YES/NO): NO